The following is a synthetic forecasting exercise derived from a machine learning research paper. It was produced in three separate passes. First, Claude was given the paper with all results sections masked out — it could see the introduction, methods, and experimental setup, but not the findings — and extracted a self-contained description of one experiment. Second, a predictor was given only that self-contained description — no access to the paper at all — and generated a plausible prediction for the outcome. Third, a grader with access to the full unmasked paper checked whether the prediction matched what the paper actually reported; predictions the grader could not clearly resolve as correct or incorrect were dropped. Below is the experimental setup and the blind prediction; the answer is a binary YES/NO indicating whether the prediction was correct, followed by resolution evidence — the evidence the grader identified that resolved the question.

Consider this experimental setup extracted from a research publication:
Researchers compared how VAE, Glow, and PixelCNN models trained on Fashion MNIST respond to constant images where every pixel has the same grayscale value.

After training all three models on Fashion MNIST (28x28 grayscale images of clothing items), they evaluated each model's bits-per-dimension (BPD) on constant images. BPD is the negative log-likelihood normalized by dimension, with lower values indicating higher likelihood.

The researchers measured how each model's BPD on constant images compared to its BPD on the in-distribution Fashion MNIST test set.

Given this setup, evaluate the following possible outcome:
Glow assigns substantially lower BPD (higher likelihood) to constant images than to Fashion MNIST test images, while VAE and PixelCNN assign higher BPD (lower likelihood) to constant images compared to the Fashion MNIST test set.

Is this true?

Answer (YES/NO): YES